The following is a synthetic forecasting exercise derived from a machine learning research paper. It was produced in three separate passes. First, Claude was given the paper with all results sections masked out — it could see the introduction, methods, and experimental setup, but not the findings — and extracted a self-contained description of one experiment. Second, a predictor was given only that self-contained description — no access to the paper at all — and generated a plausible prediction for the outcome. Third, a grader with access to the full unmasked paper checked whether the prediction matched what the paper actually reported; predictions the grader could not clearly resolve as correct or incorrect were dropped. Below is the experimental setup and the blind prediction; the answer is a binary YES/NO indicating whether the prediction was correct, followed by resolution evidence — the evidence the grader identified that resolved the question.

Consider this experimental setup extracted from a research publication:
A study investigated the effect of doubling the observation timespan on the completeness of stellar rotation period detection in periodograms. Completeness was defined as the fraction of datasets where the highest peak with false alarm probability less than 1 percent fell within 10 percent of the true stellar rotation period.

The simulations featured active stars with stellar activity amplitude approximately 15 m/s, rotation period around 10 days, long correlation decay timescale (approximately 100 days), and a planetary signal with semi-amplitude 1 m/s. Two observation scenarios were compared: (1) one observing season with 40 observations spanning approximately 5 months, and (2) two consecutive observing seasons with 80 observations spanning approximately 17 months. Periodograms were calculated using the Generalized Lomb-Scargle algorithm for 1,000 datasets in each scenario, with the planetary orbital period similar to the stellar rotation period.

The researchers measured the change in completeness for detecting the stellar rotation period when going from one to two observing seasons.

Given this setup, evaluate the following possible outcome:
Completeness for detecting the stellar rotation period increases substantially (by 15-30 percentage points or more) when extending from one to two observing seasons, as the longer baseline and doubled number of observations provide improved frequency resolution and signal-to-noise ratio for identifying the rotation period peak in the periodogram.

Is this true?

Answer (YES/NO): NO